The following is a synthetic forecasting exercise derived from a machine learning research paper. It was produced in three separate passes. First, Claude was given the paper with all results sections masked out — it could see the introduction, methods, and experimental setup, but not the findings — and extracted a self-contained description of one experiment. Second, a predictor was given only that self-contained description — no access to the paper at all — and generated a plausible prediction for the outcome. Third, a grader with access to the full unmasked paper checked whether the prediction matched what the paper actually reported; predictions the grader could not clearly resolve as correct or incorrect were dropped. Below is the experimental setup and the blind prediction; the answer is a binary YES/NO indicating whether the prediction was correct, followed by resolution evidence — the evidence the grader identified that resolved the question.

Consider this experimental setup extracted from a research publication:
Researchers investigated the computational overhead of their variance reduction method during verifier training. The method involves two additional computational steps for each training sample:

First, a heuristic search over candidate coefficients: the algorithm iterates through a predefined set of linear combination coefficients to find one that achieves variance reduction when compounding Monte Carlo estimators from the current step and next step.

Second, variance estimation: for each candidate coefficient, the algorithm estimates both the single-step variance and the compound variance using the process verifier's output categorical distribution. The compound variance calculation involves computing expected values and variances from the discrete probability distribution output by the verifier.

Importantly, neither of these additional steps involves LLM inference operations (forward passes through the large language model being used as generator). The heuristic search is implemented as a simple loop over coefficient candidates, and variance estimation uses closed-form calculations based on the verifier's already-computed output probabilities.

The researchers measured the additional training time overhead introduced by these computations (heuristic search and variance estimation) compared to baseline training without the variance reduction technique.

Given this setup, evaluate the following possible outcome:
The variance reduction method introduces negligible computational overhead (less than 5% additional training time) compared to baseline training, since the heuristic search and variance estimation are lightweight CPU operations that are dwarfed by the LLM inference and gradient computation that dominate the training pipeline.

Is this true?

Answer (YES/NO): YES